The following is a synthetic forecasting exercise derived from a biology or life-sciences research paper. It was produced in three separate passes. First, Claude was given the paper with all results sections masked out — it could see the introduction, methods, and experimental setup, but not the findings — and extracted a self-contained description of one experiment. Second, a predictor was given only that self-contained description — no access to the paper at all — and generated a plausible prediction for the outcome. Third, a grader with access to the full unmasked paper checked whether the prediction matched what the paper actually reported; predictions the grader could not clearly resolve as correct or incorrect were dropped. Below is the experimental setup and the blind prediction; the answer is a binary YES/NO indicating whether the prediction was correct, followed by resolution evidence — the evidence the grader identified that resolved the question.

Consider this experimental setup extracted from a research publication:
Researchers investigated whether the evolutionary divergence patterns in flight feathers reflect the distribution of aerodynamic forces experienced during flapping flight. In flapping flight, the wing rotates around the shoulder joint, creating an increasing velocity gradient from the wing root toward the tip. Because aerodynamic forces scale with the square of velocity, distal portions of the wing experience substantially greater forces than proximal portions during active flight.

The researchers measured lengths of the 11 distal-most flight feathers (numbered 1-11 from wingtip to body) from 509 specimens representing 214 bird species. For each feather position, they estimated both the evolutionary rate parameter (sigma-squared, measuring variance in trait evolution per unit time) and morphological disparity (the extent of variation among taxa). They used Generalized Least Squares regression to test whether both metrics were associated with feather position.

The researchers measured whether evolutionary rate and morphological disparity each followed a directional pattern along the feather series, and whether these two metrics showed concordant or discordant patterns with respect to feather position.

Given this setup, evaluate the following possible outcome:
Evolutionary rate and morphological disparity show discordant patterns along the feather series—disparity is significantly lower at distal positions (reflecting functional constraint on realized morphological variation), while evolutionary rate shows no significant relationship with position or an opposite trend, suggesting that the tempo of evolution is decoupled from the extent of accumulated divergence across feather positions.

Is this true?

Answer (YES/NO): NO